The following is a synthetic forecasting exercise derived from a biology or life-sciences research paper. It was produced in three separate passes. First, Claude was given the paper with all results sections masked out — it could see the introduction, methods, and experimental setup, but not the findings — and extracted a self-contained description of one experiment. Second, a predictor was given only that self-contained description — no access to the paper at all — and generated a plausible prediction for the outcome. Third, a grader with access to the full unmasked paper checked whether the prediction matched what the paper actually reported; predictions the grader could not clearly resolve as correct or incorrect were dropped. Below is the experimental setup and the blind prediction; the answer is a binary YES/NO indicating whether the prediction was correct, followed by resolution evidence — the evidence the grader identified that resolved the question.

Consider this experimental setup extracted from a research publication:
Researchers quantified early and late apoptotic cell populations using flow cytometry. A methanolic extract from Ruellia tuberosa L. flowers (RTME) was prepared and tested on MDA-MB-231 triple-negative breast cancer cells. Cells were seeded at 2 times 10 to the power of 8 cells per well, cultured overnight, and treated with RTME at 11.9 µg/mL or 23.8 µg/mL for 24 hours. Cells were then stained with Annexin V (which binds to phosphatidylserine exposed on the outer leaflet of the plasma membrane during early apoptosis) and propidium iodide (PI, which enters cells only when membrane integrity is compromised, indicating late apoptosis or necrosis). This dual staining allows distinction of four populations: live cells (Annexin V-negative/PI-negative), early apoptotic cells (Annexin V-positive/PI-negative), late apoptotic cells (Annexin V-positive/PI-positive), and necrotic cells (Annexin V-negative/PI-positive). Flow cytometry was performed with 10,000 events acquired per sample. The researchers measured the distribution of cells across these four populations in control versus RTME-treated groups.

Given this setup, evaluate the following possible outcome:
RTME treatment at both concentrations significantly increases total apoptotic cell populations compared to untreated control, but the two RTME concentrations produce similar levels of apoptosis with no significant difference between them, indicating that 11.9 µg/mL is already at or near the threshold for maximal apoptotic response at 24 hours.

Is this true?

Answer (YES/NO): NO